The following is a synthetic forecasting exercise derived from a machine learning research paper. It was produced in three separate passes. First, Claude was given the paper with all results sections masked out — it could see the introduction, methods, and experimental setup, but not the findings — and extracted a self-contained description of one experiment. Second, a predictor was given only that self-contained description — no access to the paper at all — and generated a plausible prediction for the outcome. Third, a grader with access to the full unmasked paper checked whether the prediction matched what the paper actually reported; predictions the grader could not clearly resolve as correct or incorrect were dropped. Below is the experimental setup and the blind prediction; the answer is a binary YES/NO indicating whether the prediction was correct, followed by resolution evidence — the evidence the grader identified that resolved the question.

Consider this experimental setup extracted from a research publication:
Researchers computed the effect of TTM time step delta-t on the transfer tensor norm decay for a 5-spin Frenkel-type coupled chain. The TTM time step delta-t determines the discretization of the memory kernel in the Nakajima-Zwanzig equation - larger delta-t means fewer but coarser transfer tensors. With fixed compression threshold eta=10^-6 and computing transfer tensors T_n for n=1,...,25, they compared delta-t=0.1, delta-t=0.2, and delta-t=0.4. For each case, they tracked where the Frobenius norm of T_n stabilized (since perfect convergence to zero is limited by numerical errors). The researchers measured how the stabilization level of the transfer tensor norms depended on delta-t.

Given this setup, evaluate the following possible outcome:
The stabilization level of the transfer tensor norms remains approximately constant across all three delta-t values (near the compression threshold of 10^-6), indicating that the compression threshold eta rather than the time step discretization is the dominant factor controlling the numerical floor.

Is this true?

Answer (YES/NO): NO